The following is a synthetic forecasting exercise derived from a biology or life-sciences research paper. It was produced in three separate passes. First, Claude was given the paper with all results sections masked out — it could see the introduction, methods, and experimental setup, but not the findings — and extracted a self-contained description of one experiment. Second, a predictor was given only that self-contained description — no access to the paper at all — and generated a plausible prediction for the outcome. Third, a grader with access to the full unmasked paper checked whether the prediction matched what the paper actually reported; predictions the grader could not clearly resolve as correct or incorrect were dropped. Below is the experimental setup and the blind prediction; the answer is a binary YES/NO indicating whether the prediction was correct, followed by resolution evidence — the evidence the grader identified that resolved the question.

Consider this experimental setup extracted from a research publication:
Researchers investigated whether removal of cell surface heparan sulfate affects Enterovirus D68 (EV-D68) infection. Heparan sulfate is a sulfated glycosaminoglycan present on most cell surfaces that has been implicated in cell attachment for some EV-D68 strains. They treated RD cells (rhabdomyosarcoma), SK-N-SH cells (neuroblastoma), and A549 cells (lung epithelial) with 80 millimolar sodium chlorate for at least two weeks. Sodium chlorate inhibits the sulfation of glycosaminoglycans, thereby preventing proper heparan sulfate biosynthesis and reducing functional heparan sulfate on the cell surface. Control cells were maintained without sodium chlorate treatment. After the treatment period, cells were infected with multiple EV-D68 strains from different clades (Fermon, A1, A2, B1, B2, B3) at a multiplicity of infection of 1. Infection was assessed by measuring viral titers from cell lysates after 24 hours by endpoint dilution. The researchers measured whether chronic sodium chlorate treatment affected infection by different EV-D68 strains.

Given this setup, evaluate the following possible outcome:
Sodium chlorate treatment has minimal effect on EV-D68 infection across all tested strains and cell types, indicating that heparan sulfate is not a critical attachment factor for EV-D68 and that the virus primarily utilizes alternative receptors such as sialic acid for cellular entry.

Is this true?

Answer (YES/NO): NO